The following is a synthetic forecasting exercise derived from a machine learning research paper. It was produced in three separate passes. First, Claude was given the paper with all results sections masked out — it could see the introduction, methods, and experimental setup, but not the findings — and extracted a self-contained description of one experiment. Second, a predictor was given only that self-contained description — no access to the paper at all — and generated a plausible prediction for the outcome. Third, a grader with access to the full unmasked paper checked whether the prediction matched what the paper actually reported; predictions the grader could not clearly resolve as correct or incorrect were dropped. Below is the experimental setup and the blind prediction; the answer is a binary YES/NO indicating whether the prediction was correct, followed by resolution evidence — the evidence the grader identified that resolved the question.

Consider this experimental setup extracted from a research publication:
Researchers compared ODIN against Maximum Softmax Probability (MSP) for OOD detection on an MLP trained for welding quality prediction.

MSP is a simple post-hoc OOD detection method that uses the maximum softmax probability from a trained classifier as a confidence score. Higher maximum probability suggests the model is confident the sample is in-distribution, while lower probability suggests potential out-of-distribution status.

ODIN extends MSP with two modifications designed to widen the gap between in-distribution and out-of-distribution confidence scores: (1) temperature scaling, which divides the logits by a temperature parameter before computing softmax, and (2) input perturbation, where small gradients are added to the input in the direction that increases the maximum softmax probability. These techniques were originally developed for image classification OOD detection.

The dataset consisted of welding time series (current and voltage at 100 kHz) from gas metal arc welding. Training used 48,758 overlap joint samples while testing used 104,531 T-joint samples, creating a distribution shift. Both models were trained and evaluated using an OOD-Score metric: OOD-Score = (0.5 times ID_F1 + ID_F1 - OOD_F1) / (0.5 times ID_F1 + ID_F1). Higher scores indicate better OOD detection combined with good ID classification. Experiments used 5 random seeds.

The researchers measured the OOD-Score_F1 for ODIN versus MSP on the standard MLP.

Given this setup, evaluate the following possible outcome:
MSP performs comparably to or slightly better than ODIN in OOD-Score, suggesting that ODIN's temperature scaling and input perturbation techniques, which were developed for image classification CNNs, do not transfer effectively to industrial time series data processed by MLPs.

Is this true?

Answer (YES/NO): NO